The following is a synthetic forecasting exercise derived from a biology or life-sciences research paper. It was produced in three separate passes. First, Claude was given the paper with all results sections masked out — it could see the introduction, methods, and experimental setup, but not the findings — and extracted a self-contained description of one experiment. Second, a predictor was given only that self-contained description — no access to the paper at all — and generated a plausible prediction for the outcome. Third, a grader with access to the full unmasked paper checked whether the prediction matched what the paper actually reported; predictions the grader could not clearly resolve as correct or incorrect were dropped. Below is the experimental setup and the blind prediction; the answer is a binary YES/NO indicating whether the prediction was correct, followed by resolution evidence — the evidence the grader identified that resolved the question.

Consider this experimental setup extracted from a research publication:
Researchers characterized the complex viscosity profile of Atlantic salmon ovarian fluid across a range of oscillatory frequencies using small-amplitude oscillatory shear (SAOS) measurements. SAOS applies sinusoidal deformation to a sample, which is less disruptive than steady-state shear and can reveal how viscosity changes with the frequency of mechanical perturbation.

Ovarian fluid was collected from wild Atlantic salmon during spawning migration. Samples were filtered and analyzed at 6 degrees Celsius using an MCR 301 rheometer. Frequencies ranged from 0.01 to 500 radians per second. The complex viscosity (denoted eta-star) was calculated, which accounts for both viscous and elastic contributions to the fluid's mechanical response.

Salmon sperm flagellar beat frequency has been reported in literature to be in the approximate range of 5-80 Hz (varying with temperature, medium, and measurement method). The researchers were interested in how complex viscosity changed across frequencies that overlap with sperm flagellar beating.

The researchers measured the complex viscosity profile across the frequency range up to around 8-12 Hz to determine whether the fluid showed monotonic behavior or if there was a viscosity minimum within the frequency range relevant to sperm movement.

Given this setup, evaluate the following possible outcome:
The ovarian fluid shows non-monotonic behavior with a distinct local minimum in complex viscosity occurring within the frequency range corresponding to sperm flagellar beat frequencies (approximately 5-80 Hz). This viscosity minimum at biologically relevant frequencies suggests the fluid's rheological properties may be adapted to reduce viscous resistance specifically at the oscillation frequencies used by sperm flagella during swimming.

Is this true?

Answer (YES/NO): YES